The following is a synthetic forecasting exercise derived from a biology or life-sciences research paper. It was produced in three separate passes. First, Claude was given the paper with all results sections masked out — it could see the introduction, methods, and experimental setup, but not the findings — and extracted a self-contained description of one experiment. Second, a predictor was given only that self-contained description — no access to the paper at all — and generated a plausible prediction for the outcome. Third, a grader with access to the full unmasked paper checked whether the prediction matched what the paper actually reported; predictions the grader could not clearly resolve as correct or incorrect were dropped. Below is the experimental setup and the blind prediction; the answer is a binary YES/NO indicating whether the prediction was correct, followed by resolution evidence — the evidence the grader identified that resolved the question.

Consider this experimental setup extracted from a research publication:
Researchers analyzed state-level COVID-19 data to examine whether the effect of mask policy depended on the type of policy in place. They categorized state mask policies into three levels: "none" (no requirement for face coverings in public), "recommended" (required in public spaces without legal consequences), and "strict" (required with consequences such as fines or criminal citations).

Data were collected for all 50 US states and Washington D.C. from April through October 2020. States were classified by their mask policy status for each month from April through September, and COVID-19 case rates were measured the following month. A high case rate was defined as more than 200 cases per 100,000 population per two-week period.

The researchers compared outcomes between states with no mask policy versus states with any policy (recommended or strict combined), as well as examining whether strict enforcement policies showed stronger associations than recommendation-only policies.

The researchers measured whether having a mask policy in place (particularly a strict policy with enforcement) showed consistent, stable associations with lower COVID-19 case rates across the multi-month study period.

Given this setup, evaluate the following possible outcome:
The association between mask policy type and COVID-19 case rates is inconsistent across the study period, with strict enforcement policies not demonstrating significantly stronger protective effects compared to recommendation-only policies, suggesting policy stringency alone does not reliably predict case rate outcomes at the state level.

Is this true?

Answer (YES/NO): YES